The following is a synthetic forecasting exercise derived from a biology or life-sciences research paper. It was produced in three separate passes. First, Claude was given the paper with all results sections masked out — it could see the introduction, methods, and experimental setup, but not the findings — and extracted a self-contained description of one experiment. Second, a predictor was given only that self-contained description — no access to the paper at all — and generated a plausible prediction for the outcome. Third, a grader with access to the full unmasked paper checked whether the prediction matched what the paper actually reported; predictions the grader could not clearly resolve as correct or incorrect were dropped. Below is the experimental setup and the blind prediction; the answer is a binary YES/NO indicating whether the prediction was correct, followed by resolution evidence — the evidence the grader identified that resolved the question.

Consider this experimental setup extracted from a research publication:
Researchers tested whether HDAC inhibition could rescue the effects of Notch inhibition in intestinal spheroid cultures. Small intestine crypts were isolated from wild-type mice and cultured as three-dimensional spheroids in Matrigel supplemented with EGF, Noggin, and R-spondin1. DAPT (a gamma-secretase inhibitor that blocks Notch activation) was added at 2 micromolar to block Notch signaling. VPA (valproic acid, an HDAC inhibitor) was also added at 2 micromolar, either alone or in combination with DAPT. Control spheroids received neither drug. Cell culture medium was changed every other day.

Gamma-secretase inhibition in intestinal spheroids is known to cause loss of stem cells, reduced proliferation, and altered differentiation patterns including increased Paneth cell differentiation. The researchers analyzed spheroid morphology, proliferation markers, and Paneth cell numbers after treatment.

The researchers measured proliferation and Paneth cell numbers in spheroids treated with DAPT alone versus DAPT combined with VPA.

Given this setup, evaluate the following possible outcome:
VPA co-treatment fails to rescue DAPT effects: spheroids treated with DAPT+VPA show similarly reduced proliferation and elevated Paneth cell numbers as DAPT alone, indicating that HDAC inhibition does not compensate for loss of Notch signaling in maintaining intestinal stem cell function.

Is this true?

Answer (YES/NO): NO